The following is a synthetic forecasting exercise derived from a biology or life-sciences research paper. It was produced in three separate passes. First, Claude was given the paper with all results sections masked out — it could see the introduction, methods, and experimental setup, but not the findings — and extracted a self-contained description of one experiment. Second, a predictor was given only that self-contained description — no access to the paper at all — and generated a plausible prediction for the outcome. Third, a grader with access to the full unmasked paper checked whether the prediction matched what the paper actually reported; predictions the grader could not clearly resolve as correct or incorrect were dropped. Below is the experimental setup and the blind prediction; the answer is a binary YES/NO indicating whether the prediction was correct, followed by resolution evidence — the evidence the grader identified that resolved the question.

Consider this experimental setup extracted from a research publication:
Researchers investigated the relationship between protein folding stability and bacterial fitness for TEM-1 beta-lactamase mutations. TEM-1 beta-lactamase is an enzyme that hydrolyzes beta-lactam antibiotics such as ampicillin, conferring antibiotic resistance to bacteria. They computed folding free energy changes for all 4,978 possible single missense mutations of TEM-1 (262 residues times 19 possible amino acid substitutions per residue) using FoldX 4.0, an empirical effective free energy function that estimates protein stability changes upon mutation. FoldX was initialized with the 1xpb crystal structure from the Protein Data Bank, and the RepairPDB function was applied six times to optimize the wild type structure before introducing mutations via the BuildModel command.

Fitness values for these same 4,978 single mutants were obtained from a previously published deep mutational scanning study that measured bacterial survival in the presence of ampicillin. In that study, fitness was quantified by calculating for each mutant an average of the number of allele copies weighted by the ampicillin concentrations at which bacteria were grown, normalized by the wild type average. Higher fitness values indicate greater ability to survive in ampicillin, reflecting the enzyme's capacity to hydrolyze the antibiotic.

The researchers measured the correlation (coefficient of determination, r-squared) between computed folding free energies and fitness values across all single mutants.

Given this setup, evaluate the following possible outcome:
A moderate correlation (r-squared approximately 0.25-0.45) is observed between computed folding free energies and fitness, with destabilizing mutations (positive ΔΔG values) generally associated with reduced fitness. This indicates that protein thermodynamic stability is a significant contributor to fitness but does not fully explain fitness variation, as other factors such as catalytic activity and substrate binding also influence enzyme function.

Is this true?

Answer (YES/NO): NO